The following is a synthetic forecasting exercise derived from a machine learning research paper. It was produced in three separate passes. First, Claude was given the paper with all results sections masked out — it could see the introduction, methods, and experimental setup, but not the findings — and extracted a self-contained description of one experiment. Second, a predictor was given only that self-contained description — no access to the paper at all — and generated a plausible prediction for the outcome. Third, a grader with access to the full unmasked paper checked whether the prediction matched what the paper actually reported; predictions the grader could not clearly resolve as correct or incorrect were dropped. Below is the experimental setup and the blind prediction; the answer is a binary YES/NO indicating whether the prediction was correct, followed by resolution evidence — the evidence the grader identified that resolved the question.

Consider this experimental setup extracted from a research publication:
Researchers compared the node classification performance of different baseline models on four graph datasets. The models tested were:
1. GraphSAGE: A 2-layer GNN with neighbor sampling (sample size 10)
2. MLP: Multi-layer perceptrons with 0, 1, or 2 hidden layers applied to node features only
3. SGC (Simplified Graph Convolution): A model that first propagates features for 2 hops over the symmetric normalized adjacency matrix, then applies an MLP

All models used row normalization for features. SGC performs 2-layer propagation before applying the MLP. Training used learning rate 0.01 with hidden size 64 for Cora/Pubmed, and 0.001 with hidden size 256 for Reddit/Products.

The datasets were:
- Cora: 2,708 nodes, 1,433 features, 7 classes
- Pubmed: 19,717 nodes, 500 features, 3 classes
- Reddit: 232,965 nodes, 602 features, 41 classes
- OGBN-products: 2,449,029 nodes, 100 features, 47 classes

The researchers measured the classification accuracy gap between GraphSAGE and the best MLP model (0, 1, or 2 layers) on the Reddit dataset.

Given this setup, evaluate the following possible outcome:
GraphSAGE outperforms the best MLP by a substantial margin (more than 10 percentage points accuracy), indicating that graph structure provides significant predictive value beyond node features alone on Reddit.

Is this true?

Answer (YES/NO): YES